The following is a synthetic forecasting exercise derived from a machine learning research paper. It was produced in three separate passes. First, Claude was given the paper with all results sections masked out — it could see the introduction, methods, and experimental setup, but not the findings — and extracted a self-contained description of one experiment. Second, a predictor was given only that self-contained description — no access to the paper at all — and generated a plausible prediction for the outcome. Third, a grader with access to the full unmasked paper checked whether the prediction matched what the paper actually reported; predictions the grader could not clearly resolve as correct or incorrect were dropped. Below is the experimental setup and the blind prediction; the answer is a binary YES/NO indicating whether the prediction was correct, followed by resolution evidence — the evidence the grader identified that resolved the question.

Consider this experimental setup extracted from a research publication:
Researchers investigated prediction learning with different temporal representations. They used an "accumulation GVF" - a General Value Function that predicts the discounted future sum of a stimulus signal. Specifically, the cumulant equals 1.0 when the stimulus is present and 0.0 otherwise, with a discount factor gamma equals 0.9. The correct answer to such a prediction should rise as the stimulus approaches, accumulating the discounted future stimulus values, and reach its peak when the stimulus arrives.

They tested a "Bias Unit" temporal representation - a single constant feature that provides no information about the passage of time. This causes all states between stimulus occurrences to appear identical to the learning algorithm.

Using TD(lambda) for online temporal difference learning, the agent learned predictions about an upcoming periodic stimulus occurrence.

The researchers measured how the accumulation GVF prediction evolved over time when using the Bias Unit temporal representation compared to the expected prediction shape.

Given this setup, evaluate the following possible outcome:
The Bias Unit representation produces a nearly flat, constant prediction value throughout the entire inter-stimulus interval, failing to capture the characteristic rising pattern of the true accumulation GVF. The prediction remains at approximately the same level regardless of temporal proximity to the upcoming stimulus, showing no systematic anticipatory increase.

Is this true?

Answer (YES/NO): NO